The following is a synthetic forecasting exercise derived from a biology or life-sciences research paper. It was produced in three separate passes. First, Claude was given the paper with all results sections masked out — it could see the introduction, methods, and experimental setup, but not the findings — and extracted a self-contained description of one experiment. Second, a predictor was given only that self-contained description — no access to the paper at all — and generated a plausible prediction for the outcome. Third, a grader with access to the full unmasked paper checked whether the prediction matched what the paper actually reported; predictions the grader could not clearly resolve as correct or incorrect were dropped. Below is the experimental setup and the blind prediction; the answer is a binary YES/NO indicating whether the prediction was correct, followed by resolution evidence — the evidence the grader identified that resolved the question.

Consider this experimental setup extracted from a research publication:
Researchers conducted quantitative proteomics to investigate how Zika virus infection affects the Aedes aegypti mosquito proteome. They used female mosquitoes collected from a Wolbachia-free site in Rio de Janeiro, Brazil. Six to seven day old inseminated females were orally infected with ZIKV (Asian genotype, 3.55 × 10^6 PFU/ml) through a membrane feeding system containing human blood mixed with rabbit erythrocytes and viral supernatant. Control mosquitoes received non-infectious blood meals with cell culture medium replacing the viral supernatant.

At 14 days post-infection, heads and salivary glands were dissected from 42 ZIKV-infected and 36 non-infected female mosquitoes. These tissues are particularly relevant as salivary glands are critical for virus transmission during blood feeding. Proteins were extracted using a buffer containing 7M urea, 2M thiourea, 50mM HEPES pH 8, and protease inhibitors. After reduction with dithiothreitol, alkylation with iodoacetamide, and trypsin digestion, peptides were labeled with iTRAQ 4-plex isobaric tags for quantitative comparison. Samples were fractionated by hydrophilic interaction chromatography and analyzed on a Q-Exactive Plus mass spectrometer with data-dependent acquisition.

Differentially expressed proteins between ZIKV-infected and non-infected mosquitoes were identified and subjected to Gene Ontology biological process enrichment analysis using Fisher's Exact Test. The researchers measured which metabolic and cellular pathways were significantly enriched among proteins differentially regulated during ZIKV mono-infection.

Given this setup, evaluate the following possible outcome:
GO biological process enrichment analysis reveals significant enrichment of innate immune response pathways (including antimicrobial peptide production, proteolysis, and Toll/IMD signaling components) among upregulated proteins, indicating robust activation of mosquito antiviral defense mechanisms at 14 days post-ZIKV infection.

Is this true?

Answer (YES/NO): NO